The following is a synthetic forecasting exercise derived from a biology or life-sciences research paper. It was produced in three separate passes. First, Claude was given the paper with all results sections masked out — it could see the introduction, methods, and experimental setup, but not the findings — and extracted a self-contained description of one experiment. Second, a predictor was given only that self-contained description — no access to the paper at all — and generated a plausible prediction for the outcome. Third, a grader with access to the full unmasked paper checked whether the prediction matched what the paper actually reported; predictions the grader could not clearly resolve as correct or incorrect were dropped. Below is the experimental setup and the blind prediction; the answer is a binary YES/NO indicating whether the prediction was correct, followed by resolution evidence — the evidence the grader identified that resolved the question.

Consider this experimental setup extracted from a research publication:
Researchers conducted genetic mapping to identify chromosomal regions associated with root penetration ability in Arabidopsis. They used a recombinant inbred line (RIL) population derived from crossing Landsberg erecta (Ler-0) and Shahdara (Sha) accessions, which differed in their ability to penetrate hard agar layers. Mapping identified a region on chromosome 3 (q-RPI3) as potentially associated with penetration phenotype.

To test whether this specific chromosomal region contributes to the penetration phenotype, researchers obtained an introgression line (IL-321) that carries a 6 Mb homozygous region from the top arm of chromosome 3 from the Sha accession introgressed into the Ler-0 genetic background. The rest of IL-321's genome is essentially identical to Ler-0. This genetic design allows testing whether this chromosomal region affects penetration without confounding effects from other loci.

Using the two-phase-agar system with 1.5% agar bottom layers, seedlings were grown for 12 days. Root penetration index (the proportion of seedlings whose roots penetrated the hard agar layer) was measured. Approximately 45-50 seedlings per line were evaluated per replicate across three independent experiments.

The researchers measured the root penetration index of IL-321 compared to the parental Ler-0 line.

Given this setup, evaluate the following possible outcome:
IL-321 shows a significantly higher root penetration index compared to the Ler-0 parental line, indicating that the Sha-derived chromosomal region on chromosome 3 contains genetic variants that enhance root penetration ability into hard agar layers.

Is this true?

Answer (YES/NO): NO